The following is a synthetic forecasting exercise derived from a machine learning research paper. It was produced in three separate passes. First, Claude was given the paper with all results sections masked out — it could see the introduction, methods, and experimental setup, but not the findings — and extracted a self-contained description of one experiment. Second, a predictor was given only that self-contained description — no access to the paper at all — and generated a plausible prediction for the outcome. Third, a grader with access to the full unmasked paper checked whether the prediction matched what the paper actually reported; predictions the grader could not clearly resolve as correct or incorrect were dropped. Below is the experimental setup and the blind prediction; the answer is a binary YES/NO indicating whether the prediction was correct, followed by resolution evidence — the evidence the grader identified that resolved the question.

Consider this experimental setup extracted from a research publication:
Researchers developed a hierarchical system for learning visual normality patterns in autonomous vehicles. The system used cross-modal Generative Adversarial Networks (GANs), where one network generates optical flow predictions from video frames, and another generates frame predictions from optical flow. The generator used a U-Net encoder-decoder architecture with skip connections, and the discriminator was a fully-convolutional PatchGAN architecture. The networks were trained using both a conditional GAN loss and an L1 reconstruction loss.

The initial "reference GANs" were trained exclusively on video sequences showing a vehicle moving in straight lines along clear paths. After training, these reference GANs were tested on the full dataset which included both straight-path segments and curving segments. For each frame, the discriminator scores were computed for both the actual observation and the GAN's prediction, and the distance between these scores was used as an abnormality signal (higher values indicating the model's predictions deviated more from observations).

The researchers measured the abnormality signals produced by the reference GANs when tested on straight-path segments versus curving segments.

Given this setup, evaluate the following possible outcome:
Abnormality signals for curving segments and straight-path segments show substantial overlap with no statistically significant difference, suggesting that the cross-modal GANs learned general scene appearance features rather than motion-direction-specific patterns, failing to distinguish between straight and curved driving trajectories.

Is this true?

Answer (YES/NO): NO